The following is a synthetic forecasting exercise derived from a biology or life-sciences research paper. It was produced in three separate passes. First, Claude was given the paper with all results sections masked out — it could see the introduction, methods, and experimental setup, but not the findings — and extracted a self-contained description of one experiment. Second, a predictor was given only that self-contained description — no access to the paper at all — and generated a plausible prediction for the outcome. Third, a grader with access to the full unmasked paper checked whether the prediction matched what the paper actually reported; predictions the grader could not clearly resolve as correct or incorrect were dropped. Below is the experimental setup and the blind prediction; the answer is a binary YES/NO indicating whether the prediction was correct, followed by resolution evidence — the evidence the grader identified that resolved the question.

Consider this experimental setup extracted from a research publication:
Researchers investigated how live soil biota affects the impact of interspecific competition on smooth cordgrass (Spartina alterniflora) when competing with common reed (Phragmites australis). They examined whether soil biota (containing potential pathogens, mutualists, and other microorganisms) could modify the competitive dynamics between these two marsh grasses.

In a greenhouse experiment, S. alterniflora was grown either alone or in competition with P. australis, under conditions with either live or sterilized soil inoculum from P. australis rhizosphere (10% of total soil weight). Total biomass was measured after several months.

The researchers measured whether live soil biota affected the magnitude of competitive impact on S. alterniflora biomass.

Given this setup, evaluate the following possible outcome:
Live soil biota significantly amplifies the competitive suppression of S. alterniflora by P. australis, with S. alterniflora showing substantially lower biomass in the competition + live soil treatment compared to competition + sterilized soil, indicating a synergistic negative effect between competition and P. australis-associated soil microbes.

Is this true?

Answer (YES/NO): NO